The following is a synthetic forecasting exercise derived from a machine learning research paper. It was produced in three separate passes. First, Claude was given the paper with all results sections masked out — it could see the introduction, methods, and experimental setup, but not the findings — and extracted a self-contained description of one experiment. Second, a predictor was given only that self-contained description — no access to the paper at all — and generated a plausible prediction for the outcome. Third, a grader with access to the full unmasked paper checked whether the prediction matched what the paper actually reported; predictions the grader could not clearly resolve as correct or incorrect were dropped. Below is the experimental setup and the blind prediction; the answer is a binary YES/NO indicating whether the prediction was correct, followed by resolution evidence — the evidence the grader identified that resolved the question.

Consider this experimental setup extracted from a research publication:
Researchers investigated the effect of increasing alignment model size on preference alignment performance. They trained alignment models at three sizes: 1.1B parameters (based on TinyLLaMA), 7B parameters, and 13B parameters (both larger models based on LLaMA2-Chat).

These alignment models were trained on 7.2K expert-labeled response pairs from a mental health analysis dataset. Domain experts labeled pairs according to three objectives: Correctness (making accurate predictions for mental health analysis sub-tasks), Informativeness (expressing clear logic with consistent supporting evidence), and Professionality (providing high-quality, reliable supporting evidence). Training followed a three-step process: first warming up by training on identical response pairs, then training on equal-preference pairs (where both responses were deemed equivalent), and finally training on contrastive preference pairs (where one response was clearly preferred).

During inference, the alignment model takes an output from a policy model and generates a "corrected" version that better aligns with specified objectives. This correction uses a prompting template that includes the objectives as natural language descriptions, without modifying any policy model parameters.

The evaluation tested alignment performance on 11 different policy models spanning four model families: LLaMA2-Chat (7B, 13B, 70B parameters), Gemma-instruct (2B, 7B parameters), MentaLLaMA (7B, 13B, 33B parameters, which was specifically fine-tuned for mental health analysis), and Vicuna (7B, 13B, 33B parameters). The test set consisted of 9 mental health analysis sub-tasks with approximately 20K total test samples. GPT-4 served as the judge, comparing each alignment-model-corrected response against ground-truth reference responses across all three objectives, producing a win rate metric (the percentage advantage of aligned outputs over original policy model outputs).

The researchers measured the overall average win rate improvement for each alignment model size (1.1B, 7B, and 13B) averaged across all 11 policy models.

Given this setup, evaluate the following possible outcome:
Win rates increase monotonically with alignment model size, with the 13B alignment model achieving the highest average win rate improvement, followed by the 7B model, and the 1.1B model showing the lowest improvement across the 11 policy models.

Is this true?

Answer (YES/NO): YES